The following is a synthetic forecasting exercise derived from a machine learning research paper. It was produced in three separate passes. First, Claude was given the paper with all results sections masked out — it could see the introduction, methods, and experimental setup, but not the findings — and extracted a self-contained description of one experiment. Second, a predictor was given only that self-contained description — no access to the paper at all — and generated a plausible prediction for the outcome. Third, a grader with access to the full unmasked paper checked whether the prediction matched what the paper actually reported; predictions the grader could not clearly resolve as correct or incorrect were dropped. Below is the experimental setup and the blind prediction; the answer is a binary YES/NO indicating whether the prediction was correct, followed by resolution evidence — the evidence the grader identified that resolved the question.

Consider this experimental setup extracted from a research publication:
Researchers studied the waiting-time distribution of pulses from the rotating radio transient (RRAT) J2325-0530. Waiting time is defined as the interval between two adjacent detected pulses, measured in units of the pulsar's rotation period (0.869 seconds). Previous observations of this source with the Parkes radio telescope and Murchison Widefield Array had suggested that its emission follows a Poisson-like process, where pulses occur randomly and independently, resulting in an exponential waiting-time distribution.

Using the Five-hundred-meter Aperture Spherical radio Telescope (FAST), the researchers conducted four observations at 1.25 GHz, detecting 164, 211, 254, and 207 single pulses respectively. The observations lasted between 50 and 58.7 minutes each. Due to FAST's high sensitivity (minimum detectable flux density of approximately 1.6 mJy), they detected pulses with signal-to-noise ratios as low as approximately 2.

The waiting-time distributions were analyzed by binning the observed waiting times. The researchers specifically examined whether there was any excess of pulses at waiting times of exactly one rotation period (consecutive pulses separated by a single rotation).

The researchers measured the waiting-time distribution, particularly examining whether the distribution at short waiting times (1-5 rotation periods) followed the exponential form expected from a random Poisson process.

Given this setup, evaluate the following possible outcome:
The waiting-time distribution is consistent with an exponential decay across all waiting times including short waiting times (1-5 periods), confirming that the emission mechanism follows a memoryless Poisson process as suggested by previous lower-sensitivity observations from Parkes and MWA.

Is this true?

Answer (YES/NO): NO